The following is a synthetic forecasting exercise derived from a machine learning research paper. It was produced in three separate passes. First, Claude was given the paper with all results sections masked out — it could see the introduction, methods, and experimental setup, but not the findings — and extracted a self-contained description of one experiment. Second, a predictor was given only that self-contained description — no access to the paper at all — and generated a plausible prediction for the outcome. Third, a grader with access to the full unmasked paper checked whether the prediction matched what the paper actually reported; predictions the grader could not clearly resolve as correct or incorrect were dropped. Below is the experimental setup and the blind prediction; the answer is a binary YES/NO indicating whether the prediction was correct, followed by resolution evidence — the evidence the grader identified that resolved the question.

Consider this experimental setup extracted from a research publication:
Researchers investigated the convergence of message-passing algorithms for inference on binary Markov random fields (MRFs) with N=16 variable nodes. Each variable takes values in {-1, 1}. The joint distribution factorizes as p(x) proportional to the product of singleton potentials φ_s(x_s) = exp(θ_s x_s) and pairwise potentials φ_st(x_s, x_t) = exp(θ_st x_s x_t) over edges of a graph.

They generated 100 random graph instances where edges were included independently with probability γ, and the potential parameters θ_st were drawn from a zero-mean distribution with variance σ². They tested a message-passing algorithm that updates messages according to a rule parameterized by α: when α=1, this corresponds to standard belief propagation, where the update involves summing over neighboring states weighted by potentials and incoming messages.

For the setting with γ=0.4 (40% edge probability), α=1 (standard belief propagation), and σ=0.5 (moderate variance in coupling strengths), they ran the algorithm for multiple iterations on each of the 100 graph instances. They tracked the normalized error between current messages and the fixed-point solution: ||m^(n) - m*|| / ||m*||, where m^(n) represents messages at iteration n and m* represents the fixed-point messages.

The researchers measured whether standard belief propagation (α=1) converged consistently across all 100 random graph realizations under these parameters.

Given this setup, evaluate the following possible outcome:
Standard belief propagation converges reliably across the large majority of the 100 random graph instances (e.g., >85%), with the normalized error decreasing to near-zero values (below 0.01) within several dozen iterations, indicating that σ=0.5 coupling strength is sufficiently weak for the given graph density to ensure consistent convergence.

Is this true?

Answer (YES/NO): NO